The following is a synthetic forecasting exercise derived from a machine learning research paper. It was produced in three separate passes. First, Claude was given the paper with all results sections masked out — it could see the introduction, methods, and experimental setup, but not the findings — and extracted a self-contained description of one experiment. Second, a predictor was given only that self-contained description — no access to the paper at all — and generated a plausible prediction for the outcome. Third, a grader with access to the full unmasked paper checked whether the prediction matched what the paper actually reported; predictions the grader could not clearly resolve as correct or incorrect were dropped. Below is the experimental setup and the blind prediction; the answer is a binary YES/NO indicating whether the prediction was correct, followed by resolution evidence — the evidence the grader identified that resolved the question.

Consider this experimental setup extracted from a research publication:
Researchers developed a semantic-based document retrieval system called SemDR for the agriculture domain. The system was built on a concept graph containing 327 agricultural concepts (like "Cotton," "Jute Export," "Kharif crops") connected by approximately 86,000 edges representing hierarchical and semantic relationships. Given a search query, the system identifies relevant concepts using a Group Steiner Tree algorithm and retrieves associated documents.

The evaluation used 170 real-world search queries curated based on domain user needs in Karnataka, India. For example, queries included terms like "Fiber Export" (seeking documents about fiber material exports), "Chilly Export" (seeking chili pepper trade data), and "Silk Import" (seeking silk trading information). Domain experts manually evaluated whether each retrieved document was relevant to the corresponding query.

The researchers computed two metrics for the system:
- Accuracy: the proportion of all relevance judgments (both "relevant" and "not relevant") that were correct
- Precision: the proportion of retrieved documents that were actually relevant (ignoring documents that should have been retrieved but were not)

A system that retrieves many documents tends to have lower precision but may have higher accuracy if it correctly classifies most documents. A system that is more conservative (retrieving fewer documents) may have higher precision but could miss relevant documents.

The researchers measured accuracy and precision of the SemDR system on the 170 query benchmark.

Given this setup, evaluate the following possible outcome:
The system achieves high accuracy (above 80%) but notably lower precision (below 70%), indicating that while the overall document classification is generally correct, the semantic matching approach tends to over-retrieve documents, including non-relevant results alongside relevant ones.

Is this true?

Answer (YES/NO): NO